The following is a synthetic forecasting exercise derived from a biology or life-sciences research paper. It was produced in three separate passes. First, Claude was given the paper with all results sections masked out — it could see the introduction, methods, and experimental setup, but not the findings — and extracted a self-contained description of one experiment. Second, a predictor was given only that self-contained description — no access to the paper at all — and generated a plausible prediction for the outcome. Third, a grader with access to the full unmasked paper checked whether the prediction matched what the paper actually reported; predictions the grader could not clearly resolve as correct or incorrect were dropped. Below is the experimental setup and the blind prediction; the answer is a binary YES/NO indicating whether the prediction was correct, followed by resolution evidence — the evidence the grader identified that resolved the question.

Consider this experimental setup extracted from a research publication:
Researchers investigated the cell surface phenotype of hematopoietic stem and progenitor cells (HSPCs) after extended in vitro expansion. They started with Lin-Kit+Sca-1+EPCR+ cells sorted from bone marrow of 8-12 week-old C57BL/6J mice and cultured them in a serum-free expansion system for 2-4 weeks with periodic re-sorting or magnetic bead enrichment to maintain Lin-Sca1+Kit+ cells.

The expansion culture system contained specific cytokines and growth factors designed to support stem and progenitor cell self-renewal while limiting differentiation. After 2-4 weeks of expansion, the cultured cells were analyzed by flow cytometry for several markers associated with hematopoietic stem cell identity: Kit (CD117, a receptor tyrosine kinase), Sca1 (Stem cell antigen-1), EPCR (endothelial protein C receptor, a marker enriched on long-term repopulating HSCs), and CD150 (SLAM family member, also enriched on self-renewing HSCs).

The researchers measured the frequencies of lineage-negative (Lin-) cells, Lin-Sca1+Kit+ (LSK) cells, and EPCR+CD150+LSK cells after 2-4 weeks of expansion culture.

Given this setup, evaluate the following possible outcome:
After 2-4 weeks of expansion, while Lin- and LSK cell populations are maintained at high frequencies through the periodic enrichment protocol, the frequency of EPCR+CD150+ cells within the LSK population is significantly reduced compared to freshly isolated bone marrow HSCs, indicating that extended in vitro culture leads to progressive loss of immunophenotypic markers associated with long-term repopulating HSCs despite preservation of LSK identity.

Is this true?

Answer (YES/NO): NO